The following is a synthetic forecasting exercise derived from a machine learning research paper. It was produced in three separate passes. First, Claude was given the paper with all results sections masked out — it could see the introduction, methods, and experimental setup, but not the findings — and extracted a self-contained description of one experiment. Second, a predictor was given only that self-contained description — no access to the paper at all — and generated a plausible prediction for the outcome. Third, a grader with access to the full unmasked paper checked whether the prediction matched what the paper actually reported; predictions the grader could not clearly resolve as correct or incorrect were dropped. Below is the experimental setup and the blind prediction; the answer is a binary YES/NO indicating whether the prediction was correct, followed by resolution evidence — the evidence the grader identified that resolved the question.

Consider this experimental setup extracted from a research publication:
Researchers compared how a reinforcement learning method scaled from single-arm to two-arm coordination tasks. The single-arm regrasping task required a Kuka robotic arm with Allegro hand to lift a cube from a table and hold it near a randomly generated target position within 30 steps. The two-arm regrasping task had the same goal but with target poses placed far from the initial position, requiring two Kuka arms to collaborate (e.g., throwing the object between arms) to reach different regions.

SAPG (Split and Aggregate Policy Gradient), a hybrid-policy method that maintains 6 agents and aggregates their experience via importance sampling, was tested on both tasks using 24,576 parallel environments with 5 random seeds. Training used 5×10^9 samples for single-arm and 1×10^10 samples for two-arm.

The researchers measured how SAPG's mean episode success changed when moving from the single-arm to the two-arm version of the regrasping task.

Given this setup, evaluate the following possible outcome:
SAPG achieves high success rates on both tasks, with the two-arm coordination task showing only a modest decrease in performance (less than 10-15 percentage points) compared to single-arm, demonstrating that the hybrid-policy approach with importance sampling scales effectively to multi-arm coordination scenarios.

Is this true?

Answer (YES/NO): NO